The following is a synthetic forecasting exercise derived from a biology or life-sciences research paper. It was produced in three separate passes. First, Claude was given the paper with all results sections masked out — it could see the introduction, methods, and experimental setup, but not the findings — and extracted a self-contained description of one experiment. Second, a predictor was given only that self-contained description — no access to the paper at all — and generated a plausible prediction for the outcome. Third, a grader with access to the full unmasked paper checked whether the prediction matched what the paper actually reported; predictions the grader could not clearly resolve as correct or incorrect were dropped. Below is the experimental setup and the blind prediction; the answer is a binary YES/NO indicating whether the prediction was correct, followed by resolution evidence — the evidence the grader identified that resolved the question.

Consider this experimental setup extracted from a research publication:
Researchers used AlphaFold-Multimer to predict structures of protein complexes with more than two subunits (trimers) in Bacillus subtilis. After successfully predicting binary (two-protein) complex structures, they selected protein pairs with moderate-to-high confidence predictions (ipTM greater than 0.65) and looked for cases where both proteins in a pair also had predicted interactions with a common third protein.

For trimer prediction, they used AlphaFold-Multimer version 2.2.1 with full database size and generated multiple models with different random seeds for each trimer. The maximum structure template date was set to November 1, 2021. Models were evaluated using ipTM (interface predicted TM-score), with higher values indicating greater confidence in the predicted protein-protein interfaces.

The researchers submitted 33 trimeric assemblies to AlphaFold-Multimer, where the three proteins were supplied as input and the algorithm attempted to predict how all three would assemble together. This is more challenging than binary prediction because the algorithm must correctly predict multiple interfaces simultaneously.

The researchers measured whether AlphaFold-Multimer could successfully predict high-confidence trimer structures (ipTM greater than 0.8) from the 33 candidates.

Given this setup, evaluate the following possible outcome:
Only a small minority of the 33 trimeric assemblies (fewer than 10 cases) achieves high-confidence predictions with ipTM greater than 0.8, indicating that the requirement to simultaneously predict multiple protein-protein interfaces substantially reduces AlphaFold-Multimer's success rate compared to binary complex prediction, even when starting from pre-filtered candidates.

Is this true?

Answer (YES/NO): NO